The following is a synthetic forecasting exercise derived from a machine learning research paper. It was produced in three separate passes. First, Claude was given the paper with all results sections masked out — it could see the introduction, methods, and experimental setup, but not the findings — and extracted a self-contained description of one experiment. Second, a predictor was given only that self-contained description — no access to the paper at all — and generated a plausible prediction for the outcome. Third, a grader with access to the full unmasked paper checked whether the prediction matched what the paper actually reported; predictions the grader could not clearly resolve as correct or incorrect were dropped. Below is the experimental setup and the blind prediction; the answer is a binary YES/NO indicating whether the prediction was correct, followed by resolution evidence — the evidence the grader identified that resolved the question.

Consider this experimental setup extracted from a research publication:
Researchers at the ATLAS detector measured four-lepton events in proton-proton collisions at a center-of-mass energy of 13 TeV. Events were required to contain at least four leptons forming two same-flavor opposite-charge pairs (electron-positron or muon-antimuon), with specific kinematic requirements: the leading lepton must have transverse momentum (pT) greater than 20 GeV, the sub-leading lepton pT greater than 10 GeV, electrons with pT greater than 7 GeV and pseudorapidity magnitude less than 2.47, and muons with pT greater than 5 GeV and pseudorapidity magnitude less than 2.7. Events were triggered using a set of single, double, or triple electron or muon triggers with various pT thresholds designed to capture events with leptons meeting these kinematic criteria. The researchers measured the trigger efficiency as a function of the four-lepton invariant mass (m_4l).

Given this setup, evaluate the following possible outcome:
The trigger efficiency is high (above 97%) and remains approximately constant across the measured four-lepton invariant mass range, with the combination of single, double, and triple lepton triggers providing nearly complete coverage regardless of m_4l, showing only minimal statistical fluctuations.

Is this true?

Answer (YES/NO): NO